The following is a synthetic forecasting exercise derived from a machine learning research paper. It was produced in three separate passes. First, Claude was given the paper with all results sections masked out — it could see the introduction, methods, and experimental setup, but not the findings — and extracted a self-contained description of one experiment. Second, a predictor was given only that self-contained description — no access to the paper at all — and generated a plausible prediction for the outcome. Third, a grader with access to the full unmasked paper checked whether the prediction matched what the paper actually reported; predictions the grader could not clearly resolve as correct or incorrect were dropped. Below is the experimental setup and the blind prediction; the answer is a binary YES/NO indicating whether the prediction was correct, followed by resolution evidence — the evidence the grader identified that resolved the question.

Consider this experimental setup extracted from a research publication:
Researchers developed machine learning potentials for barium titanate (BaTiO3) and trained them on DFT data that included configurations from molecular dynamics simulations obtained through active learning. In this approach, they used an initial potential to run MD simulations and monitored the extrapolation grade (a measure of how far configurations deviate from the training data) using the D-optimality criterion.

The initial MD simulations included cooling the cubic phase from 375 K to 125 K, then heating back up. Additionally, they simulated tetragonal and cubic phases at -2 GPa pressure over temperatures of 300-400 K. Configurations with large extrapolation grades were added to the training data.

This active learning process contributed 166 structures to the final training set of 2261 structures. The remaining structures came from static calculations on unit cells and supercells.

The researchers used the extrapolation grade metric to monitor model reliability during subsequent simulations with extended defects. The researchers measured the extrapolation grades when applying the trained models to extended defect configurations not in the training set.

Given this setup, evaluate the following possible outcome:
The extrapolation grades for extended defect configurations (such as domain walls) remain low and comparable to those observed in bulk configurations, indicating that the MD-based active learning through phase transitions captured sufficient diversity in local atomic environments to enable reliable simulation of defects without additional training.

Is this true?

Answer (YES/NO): NO